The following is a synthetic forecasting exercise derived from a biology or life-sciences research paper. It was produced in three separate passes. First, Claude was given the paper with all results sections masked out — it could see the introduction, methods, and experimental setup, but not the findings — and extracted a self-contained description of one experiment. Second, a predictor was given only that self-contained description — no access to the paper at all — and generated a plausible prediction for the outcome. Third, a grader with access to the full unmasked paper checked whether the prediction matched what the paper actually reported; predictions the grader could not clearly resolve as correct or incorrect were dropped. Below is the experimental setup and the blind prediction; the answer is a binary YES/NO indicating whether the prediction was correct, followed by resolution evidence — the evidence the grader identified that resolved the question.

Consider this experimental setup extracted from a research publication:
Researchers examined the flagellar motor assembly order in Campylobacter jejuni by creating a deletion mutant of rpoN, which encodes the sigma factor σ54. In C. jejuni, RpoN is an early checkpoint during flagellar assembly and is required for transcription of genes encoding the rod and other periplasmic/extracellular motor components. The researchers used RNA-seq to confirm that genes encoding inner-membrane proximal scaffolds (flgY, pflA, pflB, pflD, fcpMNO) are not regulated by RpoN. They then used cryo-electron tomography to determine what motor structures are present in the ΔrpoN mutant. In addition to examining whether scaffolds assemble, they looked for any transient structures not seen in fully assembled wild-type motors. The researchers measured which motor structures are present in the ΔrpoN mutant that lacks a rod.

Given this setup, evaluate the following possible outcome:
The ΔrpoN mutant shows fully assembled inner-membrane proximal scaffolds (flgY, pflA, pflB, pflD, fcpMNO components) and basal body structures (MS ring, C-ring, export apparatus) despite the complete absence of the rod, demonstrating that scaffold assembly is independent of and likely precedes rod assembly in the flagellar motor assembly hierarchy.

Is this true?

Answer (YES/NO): NO